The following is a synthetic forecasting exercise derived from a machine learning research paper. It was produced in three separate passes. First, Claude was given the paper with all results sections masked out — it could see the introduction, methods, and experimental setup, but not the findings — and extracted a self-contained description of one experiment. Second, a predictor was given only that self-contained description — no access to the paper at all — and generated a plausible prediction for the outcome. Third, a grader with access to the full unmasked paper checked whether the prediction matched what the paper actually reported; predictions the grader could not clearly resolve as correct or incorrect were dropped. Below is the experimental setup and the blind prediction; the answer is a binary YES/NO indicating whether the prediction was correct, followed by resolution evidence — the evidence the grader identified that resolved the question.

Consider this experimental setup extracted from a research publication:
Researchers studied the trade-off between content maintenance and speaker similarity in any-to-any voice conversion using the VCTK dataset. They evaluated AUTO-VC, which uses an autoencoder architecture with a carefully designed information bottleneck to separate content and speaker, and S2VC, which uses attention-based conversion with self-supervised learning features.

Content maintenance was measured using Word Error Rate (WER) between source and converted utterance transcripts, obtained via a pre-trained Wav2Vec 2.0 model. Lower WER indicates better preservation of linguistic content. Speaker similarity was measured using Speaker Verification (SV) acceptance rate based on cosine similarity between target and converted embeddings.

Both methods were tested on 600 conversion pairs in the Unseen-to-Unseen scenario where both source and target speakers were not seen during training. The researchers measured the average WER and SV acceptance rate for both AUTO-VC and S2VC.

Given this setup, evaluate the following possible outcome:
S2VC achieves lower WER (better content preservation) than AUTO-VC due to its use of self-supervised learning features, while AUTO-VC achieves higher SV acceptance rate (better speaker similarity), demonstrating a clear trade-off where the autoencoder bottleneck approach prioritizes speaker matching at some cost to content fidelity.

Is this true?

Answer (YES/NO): NO